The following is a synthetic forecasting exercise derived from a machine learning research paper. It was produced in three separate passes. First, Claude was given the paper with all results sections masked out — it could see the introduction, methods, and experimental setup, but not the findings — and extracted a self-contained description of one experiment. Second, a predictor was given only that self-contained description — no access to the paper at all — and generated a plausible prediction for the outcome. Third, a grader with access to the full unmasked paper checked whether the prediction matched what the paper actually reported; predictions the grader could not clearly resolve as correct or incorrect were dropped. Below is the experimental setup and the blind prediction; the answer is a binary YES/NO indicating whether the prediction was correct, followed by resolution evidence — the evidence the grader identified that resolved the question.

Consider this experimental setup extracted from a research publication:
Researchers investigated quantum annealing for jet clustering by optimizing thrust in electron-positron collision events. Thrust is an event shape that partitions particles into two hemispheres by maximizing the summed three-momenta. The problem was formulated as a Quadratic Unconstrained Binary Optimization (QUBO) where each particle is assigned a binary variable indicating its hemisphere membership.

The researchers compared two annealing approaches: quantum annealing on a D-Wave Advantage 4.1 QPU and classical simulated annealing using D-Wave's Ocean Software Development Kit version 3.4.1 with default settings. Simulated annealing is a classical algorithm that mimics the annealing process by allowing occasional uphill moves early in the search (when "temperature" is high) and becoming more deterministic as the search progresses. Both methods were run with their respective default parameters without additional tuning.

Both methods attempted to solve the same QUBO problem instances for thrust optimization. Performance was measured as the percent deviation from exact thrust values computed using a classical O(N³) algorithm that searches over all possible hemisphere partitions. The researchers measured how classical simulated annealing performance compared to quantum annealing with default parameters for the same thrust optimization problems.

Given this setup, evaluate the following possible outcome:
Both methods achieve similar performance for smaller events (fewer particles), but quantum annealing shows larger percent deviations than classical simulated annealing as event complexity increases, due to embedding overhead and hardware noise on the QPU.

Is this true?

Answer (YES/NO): NO